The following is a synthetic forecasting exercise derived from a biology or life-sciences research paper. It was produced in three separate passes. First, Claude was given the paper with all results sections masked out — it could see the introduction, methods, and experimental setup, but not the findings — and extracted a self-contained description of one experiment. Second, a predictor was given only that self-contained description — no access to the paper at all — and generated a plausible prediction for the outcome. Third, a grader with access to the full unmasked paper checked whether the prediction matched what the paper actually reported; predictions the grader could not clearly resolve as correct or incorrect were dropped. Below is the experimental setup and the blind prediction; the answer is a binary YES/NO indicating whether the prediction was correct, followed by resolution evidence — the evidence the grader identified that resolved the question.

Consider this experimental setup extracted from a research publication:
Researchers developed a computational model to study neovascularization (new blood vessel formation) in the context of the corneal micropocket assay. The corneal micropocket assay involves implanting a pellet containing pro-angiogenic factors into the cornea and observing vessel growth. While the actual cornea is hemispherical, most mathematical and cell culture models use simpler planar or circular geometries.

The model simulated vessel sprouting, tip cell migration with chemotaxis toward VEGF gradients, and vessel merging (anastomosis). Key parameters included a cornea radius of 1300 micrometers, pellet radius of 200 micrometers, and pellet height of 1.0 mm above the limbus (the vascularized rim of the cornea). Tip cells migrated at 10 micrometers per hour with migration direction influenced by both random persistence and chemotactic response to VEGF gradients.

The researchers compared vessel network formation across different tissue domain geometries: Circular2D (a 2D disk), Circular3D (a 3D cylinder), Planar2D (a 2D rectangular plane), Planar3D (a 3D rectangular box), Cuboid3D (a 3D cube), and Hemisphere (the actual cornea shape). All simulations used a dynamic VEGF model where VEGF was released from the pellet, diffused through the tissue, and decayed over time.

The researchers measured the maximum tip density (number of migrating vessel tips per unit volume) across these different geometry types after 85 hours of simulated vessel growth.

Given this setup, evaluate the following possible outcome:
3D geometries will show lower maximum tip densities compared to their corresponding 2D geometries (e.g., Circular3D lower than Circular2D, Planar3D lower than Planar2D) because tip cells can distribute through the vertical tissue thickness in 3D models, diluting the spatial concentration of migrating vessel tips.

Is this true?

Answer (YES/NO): NO